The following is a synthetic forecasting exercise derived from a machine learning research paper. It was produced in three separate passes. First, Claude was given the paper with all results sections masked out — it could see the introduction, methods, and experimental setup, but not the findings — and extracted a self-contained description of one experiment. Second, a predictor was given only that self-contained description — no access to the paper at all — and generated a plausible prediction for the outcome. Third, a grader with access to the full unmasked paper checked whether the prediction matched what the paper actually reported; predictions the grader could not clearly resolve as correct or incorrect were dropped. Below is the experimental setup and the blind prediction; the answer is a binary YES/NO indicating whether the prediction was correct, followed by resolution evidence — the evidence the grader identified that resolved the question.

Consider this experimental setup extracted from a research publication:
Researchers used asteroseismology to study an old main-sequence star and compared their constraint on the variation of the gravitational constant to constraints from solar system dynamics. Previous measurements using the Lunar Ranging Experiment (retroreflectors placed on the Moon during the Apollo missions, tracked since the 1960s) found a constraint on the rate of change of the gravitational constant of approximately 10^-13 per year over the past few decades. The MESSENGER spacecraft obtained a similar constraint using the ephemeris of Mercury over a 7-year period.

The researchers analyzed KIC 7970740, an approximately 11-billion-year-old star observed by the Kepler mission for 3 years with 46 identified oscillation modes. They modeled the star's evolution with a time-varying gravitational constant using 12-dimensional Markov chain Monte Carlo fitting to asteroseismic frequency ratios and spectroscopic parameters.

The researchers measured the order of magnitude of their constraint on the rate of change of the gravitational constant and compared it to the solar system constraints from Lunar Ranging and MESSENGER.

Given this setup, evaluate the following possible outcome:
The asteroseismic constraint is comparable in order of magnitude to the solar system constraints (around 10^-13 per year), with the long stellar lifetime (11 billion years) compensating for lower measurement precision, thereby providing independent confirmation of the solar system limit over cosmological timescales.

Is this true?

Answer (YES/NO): NO